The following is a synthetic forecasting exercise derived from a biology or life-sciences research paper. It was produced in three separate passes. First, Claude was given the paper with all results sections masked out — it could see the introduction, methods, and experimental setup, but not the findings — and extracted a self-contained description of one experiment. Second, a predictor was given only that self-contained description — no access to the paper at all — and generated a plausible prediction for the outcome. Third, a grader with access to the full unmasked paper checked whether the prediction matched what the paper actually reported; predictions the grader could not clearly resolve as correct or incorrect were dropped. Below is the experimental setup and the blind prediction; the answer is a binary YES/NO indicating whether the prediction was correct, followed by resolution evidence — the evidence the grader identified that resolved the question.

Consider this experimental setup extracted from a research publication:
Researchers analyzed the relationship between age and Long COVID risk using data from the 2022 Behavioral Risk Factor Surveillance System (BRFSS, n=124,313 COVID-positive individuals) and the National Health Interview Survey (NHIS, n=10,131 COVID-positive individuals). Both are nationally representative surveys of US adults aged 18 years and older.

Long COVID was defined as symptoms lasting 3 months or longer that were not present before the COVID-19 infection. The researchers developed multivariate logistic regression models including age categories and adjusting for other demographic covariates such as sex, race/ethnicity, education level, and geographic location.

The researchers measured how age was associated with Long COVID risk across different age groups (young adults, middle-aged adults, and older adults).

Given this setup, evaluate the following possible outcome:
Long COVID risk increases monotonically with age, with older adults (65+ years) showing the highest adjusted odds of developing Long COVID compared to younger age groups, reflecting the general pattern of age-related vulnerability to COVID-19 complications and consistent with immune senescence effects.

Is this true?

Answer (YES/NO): NO